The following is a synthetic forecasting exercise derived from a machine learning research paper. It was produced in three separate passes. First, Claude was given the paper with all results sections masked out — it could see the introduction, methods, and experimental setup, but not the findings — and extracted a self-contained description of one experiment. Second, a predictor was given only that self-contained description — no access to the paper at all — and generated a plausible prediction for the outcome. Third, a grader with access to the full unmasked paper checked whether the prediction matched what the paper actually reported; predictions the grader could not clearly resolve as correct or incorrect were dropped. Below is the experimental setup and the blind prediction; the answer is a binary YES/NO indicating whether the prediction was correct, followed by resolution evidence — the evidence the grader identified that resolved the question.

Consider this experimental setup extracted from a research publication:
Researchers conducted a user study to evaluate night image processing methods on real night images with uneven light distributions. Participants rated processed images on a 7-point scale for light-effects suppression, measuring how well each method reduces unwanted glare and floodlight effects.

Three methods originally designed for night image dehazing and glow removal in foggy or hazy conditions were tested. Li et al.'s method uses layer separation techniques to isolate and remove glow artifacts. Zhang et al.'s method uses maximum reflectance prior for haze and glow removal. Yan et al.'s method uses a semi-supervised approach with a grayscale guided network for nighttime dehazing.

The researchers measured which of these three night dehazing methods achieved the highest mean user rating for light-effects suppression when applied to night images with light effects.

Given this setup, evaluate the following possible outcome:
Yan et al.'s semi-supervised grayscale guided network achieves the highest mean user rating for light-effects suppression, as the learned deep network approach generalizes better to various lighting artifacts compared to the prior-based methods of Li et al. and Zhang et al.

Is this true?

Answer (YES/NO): NO